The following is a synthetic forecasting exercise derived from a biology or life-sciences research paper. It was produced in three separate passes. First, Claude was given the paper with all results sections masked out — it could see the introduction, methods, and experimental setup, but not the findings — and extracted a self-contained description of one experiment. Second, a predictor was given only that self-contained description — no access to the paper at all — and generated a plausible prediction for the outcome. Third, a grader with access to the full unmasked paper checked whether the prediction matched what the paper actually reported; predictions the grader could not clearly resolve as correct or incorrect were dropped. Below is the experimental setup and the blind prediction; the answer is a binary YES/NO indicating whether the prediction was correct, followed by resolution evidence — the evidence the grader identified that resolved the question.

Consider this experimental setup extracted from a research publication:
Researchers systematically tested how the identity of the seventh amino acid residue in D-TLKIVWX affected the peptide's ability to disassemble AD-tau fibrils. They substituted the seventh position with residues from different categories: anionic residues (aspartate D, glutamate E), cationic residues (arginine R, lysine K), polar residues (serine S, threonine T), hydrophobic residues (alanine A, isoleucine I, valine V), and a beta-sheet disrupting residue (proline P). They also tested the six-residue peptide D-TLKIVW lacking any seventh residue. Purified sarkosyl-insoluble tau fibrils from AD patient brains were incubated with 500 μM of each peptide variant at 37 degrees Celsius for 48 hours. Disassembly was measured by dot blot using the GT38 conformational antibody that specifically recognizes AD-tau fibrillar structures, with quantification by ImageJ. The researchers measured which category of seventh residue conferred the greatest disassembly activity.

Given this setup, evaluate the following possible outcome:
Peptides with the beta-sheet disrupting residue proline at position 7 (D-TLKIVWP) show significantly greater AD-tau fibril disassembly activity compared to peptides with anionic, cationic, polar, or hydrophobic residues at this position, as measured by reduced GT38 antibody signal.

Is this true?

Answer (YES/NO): NO